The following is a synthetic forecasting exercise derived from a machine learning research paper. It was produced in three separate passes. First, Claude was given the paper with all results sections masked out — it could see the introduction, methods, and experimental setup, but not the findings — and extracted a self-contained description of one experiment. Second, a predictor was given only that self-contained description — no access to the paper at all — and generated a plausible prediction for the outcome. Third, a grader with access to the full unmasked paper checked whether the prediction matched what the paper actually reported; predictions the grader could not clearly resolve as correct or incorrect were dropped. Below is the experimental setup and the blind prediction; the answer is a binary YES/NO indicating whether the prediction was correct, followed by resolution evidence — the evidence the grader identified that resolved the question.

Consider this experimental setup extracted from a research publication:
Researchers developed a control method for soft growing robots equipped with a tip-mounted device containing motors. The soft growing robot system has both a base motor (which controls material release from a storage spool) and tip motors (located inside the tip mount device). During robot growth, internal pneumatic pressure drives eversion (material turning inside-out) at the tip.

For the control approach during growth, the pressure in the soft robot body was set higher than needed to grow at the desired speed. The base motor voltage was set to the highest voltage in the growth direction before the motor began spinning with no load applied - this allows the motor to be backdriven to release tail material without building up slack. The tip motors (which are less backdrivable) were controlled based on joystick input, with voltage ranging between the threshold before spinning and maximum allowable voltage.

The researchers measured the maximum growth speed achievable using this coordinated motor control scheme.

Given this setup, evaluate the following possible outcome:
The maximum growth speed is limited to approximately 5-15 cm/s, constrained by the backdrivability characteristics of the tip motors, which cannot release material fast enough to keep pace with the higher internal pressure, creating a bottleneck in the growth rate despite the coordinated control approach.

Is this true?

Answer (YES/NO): YES